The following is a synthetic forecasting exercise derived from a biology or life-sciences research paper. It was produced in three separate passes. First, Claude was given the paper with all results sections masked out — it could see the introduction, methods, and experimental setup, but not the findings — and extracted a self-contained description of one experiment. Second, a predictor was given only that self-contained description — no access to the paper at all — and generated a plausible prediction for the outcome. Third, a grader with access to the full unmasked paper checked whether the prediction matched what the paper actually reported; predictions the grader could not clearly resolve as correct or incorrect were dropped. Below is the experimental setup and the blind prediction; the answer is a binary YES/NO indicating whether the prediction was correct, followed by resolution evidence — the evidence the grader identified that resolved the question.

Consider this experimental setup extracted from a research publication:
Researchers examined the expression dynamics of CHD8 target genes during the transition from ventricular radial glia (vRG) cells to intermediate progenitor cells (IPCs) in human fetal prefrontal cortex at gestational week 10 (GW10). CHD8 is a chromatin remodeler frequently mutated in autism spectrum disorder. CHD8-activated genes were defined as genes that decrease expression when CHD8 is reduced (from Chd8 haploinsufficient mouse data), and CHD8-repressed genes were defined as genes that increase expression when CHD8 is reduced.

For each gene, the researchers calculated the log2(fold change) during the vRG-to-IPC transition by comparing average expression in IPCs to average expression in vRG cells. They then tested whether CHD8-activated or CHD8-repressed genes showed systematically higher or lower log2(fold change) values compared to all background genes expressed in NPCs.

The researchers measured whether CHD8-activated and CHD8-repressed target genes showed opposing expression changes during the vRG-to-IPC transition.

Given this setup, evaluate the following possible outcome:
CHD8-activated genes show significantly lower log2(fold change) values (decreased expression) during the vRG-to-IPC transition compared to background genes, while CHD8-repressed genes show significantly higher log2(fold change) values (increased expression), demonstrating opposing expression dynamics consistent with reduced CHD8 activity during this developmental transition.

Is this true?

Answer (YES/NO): NO